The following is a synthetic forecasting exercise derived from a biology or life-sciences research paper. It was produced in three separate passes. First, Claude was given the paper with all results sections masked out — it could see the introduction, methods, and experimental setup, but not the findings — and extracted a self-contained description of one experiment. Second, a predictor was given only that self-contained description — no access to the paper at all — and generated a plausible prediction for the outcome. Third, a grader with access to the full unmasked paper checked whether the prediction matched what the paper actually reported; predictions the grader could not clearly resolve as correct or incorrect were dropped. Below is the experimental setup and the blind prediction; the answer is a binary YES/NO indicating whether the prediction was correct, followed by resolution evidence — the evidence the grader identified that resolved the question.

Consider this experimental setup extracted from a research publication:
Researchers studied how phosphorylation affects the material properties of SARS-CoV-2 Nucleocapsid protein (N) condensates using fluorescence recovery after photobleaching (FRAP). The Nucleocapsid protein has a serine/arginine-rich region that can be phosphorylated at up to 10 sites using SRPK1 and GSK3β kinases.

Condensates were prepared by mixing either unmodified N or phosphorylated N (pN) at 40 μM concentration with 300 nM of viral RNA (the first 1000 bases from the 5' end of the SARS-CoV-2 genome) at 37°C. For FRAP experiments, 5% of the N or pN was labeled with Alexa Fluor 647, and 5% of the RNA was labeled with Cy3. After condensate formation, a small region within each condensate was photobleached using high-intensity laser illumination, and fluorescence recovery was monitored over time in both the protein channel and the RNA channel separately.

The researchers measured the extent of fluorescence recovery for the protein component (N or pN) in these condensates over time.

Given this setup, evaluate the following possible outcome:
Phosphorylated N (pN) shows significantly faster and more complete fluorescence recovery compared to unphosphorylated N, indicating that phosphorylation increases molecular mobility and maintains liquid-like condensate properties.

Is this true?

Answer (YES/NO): YES